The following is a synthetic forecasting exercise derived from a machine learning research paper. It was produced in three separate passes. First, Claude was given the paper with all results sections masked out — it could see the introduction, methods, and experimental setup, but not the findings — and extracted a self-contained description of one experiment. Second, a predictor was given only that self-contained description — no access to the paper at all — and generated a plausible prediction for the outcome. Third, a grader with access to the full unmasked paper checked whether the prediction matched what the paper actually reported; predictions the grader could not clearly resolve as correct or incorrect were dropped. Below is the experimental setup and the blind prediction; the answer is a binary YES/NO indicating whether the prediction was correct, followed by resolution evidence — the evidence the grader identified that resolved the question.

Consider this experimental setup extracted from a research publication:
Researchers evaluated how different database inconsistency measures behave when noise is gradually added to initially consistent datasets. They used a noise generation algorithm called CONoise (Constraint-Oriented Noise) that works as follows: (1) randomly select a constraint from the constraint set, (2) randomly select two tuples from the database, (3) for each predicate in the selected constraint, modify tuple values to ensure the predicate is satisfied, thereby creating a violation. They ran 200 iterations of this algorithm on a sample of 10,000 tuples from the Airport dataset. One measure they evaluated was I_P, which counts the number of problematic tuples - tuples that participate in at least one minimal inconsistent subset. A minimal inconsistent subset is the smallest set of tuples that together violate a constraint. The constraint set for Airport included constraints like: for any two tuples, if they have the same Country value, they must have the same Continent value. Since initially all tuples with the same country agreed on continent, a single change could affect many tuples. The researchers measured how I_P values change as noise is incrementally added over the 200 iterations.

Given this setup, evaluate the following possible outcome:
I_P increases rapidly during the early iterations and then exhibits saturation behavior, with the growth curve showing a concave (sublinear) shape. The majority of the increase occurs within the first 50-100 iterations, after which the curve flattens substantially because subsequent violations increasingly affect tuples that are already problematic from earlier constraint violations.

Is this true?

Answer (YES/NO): NO